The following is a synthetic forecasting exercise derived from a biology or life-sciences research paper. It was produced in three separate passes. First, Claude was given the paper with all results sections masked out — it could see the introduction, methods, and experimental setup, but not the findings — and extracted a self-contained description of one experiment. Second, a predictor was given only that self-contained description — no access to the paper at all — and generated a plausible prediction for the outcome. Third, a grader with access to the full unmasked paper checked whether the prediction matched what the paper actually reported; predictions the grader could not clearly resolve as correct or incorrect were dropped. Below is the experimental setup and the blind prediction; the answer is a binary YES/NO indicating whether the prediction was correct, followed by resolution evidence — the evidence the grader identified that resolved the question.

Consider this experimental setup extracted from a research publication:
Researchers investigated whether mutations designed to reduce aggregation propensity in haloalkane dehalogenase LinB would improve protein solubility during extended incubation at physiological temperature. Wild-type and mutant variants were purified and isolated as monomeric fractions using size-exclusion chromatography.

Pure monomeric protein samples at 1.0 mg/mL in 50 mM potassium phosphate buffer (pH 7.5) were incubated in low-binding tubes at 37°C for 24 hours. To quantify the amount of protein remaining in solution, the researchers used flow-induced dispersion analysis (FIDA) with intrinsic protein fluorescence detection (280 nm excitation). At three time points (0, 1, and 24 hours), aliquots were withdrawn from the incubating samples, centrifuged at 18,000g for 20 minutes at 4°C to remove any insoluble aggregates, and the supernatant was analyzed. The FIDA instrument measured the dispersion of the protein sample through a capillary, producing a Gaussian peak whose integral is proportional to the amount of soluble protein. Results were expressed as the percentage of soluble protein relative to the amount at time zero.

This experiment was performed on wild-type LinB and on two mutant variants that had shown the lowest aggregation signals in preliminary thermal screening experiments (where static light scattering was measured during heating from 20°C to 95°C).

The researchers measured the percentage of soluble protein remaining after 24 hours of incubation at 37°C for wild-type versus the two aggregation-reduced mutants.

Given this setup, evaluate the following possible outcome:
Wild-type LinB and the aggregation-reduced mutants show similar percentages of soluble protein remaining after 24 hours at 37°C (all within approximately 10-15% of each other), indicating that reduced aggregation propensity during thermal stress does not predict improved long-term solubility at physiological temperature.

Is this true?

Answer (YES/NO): NO